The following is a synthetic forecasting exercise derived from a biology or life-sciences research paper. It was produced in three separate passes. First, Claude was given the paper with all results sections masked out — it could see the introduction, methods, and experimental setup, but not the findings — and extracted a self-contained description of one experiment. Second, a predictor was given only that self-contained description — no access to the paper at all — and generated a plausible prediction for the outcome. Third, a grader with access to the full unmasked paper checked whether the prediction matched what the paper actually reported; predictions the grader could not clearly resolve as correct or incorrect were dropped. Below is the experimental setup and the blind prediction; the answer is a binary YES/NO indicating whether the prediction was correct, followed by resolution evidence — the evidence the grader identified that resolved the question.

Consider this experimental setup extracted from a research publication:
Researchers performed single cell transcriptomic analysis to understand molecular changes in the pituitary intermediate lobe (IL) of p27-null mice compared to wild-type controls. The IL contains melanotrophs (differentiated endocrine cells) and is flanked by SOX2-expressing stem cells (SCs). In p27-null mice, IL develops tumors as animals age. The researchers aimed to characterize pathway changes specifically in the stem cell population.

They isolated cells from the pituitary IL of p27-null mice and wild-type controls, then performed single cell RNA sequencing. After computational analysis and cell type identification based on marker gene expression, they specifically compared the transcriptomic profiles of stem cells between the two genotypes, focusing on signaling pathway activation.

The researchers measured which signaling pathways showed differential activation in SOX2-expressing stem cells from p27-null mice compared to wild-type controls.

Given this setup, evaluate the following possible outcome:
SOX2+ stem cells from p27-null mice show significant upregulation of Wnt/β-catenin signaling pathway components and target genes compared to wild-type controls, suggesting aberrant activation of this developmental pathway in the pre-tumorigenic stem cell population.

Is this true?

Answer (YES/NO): NO